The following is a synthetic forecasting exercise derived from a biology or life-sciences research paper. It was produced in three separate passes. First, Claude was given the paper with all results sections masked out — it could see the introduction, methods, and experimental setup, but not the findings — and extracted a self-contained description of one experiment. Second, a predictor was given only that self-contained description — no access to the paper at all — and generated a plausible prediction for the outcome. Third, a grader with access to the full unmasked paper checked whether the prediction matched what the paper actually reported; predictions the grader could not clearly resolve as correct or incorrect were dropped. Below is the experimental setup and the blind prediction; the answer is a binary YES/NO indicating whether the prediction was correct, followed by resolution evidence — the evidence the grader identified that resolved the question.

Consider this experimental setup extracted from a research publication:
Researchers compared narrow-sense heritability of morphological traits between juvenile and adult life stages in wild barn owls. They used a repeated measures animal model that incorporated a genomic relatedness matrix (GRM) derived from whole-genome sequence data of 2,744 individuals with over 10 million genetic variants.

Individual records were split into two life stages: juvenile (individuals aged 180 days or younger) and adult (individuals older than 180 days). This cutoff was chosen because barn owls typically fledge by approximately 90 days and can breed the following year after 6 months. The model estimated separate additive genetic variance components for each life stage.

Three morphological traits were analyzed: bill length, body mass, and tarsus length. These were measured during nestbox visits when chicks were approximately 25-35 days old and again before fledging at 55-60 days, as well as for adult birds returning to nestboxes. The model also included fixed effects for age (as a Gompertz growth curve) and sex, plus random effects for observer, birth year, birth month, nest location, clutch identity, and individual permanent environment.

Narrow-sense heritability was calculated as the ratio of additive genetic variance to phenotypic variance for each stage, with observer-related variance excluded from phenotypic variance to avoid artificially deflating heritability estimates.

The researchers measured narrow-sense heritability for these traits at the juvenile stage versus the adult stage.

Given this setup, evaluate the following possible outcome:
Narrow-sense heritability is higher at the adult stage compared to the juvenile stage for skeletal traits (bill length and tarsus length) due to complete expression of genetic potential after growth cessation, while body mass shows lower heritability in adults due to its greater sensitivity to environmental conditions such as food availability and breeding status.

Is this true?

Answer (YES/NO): NO